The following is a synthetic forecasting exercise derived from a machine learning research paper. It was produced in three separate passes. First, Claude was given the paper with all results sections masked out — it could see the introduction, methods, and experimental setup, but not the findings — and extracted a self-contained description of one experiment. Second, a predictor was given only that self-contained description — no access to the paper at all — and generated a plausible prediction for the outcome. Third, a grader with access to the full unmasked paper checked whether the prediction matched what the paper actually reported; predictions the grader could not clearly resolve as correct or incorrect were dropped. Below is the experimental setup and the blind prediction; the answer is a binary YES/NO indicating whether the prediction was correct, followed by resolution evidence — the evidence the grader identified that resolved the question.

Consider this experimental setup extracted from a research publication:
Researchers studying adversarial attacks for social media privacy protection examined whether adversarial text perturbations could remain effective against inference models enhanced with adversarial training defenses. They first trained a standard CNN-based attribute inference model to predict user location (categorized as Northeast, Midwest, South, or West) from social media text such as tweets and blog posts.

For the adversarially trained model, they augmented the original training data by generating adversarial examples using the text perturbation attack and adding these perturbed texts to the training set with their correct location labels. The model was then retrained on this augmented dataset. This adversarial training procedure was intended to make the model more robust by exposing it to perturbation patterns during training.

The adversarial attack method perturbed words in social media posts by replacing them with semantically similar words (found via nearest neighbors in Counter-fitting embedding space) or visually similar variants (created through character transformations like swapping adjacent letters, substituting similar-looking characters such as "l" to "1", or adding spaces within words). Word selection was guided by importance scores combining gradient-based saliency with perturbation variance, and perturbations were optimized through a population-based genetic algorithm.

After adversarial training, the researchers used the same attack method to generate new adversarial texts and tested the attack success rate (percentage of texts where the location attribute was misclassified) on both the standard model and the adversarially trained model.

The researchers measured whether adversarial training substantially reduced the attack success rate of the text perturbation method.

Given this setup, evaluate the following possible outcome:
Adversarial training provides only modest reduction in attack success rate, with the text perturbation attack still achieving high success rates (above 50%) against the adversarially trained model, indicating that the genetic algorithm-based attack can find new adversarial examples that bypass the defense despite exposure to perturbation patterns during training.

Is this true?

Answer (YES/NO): YES